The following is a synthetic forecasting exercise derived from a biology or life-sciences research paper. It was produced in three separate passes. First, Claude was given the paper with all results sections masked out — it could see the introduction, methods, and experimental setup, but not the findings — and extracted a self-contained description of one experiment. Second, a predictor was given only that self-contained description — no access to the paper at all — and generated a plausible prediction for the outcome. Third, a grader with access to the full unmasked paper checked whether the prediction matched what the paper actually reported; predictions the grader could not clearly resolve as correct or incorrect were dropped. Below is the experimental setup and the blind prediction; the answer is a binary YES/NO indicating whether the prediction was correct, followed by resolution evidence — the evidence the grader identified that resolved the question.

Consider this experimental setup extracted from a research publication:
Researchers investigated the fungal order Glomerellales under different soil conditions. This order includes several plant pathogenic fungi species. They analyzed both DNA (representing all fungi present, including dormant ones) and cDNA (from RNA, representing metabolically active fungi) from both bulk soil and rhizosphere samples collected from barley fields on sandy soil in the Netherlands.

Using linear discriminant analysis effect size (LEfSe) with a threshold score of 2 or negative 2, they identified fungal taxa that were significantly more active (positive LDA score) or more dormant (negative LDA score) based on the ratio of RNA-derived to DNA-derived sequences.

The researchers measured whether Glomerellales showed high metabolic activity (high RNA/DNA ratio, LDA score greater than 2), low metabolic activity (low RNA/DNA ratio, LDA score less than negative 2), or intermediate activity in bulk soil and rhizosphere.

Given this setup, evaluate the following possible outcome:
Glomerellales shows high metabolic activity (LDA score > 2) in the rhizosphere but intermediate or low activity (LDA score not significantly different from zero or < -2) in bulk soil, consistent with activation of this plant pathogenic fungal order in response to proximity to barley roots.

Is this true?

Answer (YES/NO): NO